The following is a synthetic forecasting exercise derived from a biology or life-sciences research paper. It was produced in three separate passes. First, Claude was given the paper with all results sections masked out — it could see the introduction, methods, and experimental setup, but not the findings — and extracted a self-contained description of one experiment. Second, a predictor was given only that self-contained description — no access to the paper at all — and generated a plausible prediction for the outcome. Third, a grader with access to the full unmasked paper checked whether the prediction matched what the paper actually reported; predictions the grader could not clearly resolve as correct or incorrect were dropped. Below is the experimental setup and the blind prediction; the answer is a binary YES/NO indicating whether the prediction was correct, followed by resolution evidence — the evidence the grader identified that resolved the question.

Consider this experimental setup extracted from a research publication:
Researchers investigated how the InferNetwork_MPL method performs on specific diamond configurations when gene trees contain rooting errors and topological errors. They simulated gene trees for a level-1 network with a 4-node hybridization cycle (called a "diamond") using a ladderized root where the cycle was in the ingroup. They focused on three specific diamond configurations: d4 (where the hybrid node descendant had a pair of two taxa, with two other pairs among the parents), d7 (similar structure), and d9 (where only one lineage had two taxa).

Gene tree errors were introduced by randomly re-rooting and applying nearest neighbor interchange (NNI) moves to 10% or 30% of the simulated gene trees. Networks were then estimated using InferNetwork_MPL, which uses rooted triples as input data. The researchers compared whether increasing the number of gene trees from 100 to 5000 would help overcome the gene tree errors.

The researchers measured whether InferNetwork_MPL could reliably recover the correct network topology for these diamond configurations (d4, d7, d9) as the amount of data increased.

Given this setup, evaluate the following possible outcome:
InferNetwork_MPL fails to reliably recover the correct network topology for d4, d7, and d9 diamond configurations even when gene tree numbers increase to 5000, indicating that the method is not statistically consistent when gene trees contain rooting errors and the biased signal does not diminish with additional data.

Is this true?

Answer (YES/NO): YES